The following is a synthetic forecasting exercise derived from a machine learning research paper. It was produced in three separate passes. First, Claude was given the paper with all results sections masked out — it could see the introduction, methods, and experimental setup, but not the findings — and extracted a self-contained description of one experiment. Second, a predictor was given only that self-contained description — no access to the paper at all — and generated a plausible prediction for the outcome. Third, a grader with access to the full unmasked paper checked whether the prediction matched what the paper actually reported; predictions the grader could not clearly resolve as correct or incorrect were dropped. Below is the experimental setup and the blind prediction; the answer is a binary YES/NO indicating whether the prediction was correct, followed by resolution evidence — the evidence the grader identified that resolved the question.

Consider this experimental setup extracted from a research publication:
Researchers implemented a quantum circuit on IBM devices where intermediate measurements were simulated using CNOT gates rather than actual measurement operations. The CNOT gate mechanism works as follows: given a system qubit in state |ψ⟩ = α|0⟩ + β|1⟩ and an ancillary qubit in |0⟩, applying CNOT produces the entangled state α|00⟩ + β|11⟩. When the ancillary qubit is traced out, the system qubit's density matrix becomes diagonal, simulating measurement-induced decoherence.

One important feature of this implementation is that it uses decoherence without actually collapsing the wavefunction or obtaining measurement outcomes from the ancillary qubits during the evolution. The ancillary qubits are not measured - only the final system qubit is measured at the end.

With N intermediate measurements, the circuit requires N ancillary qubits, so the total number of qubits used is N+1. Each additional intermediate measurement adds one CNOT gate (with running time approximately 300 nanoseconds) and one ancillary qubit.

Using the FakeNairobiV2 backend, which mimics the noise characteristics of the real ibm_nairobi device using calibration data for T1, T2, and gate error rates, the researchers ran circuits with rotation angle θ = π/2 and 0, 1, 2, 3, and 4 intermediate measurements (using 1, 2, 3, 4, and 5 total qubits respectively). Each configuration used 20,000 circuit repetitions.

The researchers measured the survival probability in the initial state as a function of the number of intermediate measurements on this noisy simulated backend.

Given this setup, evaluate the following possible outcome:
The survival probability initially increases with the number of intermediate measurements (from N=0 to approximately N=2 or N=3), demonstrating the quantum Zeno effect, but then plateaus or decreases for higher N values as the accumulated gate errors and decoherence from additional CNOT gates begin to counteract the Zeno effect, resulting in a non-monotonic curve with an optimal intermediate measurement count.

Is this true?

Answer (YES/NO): NO